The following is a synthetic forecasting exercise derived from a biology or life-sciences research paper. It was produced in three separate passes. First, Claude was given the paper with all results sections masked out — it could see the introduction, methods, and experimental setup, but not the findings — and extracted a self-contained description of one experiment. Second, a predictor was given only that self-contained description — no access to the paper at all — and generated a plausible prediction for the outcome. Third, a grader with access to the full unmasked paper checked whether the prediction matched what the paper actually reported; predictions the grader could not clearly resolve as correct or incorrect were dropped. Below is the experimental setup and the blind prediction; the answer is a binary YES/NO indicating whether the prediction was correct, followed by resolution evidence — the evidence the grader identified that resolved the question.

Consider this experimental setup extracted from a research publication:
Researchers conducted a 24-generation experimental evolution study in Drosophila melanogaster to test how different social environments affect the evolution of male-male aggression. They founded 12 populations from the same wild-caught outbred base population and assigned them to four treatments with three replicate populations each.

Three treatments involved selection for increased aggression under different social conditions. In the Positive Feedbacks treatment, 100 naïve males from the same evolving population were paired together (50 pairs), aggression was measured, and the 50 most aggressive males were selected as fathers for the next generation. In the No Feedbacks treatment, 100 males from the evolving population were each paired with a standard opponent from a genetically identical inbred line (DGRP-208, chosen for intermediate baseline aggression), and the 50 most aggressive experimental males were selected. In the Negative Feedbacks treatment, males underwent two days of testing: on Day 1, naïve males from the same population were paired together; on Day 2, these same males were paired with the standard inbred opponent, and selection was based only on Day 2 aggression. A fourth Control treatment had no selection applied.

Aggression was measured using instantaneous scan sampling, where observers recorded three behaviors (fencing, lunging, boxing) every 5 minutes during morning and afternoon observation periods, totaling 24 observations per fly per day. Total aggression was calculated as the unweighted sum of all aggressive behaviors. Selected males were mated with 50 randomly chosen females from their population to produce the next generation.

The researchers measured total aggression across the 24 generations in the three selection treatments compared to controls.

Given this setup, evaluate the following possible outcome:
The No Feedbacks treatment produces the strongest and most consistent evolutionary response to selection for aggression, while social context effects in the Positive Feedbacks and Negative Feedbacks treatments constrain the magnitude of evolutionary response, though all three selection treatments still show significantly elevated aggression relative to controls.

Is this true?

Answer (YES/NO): NO